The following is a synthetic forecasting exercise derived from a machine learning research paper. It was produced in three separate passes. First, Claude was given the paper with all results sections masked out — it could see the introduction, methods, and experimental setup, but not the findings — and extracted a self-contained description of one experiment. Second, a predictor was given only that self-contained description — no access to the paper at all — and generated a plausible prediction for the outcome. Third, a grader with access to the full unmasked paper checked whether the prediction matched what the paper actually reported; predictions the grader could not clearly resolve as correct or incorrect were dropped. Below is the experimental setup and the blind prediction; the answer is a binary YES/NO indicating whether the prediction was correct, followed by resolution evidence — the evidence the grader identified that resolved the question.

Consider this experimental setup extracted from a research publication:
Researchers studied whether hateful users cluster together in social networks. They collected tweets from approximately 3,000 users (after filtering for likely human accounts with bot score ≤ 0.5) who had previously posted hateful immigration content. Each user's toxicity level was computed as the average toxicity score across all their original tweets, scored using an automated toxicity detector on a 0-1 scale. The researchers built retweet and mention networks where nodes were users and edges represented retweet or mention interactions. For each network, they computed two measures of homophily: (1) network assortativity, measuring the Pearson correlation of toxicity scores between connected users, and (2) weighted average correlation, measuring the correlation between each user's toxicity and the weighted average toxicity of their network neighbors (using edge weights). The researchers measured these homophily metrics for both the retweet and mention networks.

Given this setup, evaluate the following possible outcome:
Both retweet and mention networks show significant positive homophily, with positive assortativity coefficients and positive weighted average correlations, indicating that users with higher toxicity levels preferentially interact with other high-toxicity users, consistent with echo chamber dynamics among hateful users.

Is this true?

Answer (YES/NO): YES